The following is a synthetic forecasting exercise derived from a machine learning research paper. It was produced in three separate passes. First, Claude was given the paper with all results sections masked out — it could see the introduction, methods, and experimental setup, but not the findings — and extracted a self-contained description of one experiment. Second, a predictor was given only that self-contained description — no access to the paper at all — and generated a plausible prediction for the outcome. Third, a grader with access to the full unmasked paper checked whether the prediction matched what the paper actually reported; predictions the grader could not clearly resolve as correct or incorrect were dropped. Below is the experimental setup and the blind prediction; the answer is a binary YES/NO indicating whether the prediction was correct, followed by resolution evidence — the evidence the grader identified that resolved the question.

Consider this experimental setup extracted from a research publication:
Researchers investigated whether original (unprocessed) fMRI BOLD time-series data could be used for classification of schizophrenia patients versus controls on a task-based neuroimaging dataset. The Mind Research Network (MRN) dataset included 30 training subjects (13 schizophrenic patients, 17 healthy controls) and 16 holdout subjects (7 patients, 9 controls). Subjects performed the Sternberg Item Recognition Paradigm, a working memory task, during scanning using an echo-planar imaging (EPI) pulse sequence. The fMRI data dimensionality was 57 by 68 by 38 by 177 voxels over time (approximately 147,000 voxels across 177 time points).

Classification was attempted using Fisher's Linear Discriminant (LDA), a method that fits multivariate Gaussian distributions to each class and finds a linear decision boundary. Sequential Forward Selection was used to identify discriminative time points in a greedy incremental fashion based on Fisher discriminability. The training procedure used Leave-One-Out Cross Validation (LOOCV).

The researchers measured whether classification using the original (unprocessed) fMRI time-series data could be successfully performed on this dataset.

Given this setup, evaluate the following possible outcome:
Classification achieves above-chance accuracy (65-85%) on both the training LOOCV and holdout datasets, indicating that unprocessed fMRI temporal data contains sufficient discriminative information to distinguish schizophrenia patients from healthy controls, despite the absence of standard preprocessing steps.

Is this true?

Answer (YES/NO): NO